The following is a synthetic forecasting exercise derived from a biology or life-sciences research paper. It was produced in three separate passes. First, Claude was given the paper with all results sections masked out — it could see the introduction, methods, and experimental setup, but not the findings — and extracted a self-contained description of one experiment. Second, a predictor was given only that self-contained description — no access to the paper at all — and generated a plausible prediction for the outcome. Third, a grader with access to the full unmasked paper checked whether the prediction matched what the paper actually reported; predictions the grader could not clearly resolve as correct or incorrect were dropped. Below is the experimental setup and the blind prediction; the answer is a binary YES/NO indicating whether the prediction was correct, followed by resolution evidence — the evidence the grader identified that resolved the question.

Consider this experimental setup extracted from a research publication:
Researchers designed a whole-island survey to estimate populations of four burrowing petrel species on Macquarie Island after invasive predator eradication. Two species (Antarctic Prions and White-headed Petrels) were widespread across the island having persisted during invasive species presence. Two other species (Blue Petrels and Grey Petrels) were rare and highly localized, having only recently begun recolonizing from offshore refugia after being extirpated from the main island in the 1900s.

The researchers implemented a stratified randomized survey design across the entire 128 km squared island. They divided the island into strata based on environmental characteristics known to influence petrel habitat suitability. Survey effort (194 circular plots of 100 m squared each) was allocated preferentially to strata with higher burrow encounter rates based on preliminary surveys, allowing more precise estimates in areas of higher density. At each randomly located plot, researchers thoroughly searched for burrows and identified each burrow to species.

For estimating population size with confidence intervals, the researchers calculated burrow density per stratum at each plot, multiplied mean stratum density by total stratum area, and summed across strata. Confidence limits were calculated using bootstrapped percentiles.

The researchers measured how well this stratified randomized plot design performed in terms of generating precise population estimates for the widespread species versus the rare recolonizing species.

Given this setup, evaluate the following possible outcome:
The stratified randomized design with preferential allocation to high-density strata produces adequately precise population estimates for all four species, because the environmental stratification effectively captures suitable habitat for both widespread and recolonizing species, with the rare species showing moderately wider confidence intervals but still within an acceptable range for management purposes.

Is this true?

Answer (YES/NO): NO